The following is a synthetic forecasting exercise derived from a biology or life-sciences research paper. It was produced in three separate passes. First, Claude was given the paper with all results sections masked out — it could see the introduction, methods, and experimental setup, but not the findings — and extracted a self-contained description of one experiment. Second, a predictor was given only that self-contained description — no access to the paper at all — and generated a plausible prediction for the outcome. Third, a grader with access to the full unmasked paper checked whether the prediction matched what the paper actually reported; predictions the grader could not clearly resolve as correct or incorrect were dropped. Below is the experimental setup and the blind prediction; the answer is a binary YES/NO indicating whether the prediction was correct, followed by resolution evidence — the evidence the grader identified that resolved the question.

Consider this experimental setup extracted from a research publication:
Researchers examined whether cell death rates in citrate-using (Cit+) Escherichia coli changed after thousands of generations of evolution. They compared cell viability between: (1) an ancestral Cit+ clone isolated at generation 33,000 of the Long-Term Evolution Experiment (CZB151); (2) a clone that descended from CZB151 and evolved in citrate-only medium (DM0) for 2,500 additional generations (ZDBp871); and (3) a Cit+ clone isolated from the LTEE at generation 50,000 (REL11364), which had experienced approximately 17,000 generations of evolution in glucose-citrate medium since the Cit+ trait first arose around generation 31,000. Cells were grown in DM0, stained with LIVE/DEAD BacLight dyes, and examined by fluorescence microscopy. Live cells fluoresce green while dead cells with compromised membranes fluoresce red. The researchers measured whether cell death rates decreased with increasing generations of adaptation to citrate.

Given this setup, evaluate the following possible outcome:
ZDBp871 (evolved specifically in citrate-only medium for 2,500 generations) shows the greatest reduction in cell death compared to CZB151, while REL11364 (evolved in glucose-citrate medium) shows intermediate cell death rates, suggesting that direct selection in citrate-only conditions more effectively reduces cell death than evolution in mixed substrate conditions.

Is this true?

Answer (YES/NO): NO